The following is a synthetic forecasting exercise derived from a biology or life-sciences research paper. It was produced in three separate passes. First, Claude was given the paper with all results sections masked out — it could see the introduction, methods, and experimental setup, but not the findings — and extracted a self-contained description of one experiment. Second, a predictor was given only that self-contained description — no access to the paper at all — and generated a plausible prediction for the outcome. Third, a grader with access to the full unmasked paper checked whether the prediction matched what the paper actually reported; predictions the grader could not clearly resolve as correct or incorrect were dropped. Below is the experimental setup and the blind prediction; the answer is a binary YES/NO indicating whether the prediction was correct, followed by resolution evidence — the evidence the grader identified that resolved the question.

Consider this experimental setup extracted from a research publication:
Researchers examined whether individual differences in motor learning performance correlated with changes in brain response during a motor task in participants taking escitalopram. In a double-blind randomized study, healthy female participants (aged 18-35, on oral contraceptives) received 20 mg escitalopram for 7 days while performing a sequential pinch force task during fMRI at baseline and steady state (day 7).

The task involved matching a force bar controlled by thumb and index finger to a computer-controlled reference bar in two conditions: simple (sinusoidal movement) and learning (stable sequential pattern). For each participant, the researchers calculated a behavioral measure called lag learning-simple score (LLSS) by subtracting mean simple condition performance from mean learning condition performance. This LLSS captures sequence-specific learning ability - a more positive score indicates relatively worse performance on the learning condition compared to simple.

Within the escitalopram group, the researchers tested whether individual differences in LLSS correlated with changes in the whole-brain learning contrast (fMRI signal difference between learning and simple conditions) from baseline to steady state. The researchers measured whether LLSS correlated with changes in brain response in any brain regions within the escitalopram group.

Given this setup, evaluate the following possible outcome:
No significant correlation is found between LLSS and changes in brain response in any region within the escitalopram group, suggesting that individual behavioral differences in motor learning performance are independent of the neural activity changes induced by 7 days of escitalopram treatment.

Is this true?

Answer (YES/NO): NO